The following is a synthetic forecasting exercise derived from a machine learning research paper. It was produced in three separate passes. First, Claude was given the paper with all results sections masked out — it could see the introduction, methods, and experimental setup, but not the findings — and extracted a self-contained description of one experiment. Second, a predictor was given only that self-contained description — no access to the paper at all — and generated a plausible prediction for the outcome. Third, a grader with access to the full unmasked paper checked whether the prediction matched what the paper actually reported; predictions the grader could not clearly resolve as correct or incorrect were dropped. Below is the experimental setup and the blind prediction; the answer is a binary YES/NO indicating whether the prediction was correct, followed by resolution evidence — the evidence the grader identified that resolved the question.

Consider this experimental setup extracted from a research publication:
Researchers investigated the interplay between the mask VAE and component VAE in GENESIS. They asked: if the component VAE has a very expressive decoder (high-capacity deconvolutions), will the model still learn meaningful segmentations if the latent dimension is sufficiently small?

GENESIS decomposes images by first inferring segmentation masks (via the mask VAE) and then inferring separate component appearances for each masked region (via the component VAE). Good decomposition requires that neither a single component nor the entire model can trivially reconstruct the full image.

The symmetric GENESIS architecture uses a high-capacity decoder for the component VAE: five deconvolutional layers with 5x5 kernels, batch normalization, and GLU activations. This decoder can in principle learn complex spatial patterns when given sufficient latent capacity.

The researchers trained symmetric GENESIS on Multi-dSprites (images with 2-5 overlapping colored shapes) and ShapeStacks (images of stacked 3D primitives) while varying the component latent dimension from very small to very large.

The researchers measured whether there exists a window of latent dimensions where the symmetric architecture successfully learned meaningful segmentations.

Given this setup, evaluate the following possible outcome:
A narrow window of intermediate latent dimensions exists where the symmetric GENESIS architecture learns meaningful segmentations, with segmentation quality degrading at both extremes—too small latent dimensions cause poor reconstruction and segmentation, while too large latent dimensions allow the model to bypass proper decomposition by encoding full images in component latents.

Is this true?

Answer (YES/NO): YES